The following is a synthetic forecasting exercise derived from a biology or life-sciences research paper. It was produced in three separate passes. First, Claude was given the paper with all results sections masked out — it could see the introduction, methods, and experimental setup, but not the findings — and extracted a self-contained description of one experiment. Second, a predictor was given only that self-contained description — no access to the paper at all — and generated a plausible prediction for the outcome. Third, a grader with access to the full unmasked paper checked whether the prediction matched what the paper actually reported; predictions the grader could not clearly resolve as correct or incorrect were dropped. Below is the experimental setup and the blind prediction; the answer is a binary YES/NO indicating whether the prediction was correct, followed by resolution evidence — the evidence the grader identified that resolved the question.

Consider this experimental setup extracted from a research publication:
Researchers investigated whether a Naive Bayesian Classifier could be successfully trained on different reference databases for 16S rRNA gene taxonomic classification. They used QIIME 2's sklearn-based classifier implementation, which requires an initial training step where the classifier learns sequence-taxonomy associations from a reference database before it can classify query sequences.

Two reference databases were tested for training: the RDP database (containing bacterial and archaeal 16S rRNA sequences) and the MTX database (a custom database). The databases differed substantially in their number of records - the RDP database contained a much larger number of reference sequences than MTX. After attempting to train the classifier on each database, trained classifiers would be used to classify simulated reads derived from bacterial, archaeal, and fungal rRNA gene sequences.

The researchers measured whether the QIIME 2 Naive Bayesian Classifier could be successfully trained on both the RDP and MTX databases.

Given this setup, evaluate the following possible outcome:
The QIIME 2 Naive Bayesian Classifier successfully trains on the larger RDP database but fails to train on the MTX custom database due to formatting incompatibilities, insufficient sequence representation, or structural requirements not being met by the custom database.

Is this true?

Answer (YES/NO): NO